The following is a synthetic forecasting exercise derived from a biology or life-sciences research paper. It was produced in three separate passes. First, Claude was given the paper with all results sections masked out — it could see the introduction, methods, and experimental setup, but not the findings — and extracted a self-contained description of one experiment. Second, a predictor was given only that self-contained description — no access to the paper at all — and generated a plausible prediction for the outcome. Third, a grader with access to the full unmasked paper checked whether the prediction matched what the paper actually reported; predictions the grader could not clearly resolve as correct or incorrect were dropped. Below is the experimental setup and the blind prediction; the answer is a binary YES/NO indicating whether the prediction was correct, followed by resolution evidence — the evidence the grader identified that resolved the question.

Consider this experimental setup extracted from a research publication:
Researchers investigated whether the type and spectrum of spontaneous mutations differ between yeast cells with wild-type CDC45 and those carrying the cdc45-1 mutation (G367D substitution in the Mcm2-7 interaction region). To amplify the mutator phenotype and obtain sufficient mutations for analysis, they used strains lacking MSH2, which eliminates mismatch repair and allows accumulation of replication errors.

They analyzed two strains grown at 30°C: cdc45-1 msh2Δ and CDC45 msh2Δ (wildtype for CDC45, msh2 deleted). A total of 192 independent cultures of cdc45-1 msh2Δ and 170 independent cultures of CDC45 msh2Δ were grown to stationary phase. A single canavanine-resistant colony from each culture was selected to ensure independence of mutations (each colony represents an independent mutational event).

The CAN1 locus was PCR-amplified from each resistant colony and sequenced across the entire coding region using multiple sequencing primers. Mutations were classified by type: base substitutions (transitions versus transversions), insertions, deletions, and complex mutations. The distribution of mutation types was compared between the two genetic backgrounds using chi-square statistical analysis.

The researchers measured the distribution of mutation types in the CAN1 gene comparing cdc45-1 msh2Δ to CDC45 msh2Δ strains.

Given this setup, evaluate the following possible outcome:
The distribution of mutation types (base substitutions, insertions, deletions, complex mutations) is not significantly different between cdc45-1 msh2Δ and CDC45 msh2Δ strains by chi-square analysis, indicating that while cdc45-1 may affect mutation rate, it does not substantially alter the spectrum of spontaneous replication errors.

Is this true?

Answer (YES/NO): NO